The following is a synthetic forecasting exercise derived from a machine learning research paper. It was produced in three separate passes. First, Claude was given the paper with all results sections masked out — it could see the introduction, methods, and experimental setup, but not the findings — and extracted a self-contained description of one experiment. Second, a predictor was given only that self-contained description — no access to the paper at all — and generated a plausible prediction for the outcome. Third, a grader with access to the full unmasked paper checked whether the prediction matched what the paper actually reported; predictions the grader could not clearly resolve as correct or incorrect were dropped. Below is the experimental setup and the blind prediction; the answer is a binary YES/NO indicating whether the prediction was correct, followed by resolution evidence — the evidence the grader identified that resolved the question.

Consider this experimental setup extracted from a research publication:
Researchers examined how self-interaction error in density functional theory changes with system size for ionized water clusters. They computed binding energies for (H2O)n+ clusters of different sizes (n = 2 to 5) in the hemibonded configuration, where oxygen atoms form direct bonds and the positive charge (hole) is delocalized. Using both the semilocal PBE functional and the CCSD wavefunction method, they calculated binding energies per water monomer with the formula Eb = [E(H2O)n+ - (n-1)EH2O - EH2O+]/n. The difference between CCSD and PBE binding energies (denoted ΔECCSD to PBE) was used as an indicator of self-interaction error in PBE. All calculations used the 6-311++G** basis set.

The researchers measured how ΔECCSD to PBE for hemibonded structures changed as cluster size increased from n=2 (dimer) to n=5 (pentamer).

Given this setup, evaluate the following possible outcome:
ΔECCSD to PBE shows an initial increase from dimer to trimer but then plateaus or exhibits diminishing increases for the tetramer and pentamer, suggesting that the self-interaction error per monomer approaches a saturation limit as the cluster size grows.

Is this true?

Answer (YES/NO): NO